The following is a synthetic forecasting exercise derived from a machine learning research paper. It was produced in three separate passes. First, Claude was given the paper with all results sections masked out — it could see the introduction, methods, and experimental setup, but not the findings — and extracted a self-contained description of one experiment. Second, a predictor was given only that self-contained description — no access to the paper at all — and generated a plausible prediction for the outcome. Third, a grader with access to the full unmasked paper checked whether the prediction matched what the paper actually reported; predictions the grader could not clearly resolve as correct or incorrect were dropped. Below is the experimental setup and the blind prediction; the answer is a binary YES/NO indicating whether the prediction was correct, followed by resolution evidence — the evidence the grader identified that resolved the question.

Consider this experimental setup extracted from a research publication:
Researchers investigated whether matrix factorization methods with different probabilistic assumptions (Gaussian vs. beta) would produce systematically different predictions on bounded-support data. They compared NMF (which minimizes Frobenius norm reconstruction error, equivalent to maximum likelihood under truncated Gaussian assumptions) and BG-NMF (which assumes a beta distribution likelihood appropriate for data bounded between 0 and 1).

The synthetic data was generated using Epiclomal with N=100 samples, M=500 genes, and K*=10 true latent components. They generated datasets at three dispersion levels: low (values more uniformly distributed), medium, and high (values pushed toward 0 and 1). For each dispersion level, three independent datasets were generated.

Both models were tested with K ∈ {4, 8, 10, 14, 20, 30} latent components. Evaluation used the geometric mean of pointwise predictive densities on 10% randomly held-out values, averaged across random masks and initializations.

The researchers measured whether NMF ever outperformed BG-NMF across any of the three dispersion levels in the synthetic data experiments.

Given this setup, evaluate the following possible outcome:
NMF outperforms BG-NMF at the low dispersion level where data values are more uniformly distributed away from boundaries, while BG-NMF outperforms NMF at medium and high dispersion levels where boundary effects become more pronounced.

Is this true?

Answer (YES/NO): NO